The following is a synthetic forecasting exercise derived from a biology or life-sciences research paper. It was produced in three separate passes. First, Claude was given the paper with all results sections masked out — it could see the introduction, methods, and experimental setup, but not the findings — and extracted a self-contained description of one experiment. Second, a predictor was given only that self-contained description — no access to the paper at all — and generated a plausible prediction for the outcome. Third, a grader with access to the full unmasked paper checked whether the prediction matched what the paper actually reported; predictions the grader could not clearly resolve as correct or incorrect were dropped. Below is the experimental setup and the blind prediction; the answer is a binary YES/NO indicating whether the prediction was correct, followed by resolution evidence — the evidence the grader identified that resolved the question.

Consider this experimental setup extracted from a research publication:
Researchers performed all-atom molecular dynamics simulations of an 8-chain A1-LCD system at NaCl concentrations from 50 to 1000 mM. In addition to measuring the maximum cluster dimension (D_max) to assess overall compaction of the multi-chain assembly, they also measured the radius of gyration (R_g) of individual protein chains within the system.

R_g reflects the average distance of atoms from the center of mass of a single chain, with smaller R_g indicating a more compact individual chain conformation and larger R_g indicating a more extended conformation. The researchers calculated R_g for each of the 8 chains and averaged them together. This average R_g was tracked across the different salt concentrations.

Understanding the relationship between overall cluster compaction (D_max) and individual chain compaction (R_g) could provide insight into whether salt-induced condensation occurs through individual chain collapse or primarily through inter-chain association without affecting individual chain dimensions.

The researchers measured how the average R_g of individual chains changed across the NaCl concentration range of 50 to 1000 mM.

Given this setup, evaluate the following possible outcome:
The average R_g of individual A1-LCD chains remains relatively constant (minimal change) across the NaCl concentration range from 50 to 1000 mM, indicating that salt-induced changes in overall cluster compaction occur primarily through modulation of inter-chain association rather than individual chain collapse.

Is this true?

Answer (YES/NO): NO